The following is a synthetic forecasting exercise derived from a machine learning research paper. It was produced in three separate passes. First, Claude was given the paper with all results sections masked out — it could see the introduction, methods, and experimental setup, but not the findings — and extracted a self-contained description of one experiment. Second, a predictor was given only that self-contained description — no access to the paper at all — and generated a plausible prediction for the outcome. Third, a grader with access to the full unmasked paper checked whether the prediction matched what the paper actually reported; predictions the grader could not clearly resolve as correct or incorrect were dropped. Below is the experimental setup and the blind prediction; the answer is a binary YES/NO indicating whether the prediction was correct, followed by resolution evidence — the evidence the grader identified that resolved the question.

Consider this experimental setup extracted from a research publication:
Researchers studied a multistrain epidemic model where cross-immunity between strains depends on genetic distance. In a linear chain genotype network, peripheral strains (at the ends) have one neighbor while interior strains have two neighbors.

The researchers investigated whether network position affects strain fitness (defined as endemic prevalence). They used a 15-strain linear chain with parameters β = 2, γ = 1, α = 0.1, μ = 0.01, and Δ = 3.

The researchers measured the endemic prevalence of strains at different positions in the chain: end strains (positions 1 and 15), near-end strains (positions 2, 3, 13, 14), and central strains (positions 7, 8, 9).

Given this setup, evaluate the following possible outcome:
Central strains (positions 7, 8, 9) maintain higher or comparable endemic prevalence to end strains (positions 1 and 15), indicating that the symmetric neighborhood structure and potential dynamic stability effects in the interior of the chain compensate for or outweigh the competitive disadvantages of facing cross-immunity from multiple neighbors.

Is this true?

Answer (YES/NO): NO